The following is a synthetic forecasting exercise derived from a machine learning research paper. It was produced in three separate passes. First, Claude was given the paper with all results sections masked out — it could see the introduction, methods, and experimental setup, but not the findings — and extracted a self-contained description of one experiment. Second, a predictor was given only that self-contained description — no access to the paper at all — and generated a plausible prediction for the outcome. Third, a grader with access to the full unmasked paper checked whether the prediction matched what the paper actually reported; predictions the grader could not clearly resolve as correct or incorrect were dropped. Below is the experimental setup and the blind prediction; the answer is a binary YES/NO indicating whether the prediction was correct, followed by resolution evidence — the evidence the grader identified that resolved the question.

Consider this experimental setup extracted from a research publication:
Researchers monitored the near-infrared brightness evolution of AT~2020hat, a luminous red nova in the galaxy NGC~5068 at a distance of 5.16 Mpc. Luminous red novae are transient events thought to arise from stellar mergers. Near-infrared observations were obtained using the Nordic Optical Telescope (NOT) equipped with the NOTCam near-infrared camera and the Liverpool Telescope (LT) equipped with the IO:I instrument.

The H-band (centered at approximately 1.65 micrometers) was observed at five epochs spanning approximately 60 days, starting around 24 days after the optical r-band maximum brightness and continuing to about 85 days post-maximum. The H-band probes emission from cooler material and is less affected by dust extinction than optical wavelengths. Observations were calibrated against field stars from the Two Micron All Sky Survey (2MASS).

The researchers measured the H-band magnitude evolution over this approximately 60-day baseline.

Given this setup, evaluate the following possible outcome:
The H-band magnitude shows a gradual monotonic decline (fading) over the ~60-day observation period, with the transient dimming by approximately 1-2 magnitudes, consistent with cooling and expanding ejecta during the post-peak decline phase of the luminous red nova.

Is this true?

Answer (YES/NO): NO